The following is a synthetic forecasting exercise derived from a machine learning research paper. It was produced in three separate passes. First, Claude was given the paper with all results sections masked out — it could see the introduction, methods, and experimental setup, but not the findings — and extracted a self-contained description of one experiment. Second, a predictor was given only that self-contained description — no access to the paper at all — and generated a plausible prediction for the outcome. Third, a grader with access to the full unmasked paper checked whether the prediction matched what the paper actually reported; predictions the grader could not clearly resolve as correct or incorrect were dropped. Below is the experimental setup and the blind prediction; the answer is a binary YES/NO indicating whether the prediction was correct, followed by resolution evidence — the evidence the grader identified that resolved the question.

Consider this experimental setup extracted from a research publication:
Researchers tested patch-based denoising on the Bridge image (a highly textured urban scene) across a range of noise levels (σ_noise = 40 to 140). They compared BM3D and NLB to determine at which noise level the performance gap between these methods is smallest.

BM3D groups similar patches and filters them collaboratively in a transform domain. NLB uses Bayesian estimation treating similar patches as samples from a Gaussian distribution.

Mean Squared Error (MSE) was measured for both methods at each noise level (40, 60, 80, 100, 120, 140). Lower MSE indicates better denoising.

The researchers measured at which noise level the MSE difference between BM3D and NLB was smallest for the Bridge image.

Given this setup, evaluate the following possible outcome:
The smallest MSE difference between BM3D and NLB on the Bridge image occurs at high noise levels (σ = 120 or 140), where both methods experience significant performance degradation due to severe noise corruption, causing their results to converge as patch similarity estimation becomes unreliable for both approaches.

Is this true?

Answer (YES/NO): NO